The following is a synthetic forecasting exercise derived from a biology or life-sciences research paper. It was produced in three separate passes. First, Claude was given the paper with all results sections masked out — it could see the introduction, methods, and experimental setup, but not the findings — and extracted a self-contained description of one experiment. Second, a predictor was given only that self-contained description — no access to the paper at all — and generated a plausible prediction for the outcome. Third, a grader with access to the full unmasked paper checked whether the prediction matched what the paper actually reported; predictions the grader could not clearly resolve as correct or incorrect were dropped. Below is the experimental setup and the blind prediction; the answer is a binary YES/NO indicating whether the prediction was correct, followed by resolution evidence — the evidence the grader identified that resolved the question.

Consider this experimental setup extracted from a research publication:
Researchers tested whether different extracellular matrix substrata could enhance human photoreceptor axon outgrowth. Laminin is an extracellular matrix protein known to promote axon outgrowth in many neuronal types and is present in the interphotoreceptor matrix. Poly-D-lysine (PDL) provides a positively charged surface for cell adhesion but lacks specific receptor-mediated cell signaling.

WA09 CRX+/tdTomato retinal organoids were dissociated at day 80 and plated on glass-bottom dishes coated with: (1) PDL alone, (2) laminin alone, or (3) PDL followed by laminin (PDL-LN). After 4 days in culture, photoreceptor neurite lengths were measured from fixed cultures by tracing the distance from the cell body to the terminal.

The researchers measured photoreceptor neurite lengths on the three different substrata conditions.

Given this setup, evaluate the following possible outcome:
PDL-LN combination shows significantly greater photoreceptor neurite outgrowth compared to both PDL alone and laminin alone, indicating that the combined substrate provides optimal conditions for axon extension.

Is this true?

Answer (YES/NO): NO